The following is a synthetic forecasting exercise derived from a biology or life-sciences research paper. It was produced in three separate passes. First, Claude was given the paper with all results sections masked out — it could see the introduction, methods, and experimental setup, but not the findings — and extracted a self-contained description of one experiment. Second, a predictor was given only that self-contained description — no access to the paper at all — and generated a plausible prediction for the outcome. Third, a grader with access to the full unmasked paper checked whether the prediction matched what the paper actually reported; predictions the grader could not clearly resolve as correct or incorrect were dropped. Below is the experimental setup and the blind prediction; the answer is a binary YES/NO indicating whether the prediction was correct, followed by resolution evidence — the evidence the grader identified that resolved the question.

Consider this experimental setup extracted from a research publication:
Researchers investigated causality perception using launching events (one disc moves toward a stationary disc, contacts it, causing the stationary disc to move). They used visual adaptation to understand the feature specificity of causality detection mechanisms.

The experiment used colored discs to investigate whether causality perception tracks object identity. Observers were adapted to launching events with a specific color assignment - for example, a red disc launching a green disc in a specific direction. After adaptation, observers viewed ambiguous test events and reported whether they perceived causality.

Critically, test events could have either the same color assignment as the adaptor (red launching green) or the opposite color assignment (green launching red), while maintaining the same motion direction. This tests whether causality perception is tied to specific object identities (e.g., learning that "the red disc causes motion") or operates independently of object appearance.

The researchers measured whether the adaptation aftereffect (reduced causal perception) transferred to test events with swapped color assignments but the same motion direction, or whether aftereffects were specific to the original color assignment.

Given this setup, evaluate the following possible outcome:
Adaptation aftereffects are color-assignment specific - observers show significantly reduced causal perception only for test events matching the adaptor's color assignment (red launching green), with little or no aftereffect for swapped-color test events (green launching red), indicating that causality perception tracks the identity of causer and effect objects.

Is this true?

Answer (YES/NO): NO